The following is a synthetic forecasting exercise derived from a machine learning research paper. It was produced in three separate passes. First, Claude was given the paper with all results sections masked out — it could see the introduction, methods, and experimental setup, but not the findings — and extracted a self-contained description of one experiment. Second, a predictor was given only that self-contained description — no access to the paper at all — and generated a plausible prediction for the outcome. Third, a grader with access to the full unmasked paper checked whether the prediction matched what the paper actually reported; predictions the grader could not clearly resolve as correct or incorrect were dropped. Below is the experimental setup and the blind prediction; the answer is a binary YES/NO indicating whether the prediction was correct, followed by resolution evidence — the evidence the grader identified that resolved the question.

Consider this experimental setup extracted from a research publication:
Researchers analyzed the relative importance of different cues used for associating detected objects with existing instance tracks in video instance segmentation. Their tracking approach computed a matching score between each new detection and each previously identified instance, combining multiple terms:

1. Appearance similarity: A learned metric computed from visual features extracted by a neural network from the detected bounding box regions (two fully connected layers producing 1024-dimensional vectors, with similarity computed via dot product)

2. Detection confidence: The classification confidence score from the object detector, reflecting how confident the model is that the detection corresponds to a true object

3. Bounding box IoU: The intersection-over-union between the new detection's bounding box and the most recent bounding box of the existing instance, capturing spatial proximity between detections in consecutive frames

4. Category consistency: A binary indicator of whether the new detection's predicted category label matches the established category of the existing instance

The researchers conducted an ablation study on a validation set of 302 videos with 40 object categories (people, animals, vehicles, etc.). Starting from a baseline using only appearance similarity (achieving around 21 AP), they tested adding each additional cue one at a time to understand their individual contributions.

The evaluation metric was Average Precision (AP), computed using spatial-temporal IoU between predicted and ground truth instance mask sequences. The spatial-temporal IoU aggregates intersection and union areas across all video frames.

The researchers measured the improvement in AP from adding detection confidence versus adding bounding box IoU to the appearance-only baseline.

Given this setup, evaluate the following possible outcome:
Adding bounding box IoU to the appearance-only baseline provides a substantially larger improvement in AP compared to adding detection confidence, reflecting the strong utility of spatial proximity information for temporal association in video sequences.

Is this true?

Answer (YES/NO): NO